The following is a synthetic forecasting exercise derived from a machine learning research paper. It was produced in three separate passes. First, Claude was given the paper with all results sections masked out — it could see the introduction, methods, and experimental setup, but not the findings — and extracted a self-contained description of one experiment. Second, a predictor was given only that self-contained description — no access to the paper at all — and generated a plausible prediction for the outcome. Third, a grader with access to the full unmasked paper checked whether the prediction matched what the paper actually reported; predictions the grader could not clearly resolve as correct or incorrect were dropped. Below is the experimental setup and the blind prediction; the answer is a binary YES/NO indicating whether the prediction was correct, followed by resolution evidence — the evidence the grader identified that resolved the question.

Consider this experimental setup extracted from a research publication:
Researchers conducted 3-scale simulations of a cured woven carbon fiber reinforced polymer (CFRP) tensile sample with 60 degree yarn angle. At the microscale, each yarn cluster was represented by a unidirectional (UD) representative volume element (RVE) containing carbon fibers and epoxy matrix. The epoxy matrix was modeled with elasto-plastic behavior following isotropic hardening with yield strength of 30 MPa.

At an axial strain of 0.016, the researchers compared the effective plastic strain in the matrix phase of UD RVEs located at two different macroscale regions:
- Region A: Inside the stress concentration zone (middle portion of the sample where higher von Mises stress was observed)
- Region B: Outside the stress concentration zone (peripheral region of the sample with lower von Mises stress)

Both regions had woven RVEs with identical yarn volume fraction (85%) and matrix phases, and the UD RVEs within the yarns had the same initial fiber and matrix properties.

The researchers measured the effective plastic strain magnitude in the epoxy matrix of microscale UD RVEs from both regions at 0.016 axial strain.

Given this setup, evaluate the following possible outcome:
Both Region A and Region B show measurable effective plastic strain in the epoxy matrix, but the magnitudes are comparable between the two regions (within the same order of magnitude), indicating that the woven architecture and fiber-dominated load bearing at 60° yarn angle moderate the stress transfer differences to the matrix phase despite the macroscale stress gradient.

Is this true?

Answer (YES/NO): YES